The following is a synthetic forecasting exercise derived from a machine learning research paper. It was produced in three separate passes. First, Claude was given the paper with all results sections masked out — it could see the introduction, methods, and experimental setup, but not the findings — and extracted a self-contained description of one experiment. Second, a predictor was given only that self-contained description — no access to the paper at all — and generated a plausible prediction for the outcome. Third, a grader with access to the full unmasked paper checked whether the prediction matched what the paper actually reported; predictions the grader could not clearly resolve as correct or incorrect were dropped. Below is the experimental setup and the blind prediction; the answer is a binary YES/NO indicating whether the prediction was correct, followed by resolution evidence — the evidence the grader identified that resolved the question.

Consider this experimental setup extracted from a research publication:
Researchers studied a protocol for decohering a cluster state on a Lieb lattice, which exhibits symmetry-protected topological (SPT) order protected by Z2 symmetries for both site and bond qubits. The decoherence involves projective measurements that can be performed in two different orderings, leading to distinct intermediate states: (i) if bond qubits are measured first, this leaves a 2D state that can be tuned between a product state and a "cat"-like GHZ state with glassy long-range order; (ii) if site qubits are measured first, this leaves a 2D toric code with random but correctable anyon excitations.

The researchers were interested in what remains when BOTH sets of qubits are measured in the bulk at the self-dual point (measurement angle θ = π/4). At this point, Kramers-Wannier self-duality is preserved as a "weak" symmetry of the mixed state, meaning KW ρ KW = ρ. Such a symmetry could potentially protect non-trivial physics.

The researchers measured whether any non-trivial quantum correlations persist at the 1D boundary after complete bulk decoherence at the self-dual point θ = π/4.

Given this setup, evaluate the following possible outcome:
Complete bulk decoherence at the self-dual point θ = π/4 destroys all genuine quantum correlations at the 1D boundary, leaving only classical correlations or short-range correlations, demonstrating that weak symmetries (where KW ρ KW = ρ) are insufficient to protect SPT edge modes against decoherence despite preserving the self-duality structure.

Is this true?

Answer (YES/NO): NO